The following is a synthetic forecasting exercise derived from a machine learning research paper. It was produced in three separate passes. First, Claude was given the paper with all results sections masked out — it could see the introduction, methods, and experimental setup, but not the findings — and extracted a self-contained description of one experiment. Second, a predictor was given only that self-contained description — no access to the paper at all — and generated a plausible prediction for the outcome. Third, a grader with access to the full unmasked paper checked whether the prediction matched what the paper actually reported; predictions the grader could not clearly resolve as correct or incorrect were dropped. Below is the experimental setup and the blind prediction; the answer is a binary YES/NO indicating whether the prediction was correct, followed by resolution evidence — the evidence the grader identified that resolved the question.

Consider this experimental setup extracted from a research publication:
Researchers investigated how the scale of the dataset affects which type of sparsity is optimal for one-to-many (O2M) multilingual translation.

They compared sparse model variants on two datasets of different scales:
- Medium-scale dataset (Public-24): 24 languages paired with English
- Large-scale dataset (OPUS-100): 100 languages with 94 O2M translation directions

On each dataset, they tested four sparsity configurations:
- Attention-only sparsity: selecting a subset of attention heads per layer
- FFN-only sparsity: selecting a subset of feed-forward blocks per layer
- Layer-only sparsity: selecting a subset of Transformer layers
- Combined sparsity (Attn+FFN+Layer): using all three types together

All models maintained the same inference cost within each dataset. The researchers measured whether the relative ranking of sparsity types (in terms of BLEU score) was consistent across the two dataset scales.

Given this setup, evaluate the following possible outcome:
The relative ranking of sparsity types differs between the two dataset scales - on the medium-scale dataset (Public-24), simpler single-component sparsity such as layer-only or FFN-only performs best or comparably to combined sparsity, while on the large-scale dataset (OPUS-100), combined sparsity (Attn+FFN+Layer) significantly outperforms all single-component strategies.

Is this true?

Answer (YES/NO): YES